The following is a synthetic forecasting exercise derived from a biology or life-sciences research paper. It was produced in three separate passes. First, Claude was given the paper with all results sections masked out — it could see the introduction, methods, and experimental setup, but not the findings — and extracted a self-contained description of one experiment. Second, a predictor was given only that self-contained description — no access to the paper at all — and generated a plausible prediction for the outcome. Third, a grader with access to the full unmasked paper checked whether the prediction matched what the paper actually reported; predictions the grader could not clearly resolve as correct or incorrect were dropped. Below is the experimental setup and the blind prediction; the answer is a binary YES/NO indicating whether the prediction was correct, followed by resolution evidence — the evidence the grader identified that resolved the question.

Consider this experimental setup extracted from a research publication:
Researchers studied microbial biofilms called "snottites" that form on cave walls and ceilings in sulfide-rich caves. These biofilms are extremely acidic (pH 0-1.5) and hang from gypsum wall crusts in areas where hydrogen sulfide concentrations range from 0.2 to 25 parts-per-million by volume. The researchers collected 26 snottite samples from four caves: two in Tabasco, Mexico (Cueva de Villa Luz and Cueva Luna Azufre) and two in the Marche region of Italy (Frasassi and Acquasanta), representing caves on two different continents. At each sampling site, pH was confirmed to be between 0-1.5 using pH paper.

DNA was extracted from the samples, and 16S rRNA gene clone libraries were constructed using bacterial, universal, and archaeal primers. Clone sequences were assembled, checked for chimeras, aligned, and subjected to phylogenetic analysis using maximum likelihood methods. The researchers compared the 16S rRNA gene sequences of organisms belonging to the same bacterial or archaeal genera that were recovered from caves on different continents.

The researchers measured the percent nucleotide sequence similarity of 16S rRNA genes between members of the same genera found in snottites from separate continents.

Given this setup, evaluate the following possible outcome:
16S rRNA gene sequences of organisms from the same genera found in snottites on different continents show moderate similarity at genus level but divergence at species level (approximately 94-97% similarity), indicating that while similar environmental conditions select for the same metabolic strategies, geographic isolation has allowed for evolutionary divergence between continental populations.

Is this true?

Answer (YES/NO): NO